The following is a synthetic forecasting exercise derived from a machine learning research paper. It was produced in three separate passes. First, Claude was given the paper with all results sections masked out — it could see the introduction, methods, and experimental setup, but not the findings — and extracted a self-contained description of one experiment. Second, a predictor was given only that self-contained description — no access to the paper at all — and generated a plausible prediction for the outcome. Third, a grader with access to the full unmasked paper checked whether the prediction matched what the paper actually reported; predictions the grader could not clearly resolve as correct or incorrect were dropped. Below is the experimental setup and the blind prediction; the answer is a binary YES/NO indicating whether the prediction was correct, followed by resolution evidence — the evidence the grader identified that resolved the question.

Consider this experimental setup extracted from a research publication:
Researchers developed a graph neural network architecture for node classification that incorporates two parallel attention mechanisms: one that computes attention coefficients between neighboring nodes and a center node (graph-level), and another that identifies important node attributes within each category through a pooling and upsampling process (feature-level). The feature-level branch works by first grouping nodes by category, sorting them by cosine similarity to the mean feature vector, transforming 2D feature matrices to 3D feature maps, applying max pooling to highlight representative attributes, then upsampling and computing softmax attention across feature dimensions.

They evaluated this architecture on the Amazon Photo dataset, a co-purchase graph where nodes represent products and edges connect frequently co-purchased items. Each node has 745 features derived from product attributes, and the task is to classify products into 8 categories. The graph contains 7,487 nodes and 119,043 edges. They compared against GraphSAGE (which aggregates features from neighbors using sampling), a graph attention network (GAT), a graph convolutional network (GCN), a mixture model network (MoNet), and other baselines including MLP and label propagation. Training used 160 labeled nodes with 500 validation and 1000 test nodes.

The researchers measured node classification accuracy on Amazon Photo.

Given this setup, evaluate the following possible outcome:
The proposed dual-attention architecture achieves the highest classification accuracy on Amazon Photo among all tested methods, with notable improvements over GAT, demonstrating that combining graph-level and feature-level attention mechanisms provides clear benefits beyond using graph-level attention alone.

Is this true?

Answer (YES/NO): NO